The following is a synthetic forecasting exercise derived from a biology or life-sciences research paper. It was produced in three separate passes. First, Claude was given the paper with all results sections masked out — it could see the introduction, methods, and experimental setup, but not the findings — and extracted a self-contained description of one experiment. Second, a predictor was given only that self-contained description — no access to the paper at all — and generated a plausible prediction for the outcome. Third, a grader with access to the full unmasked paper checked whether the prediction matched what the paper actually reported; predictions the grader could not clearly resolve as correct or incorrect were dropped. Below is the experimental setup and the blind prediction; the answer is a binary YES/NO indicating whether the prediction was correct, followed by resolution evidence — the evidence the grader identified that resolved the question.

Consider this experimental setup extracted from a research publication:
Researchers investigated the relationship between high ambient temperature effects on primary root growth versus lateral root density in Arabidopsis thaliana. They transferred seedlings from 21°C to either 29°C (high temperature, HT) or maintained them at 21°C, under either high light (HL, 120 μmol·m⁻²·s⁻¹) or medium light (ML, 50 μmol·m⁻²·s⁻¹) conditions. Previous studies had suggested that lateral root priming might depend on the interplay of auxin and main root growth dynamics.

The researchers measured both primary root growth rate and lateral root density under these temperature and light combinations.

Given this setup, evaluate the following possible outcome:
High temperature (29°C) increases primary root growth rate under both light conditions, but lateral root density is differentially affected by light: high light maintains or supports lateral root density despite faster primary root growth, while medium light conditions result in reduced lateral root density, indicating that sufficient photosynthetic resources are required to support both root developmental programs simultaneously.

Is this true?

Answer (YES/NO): NO